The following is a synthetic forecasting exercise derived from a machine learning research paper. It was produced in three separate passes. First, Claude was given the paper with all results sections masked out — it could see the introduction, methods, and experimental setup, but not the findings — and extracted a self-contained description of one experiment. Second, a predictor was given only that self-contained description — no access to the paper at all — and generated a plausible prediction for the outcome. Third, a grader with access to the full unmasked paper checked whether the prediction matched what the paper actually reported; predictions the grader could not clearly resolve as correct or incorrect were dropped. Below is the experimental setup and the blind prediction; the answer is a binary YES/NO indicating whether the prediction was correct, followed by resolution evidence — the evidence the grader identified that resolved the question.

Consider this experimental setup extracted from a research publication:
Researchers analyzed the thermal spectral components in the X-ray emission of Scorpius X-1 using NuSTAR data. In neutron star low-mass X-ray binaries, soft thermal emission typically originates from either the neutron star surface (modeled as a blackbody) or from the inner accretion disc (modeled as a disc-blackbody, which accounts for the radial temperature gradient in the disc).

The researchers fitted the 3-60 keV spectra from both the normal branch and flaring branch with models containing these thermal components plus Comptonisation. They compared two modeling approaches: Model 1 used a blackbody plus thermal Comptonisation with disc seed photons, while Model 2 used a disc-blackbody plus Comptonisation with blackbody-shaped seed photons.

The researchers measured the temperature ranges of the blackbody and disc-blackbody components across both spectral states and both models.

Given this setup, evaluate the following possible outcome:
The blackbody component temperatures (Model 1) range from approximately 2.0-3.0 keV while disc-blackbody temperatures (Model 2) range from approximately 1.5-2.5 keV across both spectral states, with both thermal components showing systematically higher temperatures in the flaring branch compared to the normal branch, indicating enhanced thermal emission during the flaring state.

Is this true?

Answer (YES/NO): NO